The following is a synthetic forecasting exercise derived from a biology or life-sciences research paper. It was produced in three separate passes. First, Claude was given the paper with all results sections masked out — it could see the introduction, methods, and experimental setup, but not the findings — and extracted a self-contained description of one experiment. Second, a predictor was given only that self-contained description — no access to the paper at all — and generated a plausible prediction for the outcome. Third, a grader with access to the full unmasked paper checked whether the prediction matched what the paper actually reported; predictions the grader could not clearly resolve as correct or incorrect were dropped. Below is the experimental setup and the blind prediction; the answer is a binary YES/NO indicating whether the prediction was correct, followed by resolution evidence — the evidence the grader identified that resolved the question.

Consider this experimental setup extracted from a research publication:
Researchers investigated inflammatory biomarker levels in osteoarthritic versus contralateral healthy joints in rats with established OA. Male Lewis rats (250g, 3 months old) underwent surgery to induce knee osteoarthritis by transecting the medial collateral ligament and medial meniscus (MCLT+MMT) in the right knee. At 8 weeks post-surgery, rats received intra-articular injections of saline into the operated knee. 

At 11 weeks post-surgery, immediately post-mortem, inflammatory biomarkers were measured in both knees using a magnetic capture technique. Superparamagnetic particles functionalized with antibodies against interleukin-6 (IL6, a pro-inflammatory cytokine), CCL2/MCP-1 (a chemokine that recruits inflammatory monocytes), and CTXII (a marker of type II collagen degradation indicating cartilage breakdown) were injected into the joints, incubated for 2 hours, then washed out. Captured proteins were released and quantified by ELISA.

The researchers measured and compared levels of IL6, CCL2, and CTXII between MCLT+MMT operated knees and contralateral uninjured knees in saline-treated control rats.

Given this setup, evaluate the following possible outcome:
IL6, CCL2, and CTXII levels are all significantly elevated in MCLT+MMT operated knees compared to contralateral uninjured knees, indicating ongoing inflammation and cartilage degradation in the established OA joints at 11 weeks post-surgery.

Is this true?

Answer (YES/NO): NO